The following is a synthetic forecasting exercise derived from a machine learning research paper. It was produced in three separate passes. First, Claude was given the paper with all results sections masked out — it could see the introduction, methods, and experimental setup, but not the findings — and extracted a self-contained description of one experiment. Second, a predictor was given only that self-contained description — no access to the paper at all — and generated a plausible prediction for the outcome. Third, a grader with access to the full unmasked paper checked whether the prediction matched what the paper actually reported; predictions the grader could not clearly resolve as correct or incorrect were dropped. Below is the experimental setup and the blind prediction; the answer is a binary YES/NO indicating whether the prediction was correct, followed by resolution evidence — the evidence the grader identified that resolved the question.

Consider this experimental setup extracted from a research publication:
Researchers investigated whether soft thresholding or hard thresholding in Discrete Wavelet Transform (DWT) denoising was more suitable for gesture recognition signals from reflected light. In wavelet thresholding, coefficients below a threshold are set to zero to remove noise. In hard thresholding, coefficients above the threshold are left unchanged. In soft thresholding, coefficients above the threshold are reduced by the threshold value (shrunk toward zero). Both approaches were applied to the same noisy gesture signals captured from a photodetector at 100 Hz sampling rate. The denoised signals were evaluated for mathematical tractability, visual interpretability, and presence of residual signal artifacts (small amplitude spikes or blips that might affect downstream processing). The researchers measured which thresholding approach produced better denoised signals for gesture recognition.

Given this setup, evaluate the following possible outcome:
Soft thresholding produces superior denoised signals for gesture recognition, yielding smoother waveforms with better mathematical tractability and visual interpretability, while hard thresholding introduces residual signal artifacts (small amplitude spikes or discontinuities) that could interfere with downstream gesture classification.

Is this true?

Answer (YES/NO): YES